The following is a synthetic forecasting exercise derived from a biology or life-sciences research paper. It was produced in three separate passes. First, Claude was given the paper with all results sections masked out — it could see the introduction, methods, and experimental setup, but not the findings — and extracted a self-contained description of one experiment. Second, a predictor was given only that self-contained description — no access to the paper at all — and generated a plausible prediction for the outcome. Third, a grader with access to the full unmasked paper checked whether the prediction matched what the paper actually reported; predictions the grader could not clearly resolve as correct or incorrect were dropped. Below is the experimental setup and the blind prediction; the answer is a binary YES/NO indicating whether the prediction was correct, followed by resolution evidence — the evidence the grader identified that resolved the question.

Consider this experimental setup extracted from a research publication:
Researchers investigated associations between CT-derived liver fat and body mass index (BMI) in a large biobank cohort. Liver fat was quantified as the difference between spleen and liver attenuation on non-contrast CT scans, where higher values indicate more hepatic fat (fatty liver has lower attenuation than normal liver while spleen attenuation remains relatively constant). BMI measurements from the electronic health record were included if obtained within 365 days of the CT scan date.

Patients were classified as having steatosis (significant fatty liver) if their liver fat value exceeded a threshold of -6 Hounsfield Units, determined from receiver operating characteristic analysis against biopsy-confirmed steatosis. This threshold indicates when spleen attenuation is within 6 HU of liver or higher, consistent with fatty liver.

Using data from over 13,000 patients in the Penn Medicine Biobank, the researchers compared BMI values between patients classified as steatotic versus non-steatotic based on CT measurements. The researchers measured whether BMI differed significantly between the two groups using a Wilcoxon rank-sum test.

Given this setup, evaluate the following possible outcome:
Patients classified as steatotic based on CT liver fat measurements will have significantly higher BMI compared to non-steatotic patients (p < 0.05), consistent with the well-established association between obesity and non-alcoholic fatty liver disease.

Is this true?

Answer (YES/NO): YES